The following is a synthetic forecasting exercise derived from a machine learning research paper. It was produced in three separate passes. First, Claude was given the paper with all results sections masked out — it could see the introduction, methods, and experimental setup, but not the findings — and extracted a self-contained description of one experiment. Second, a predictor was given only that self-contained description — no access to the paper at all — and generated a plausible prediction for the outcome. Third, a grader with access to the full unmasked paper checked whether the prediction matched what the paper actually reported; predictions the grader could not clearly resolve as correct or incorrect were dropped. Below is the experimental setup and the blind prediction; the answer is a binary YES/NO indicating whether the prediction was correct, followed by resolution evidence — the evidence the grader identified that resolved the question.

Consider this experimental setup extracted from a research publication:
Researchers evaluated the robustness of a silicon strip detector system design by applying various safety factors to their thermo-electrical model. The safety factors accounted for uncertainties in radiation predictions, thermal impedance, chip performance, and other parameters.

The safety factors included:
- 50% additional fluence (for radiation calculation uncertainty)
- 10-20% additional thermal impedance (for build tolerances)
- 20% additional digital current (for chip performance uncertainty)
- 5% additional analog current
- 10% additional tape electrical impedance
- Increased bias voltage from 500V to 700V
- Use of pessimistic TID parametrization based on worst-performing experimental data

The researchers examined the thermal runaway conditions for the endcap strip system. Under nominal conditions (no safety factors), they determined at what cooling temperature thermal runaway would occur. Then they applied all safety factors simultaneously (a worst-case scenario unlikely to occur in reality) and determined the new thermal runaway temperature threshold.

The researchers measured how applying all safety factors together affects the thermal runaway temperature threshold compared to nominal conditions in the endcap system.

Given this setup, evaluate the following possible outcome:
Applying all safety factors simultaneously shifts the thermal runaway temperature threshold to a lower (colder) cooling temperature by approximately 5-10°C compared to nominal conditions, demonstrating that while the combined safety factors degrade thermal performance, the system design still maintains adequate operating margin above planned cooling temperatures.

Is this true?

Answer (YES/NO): YES